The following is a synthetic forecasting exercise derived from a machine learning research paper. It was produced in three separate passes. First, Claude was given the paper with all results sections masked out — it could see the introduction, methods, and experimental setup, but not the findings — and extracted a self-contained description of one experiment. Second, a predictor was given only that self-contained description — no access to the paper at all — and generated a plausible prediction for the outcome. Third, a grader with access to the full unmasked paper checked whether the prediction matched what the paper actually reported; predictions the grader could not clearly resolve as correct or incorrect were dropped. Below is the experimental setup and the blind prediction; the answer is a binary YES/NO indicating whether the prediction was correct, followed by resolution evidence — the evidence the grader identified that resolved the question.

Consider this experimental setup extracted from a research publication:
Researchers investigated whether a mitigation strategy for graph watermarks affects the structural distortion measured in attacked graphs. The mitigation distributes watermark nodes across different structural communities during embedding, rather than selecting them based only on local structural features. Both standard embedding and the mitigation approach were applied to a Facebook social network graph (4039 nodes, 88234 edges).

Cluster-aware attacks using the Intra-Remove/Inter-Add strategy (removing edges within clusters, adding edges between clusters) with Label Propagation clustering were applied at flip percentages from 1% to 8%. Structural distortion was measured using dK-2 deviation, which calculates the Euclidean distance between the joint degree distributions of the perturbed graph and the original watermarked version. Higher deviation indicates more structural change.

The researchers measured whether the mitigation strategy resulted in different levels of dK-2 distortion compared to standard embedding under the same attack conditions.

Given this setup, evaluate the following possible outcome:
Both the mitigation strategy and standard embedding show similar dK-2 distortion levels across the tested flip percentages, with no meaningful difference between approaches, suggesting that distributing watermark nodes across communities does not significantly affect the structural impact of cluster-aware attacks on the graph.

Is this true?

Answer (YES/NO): YES